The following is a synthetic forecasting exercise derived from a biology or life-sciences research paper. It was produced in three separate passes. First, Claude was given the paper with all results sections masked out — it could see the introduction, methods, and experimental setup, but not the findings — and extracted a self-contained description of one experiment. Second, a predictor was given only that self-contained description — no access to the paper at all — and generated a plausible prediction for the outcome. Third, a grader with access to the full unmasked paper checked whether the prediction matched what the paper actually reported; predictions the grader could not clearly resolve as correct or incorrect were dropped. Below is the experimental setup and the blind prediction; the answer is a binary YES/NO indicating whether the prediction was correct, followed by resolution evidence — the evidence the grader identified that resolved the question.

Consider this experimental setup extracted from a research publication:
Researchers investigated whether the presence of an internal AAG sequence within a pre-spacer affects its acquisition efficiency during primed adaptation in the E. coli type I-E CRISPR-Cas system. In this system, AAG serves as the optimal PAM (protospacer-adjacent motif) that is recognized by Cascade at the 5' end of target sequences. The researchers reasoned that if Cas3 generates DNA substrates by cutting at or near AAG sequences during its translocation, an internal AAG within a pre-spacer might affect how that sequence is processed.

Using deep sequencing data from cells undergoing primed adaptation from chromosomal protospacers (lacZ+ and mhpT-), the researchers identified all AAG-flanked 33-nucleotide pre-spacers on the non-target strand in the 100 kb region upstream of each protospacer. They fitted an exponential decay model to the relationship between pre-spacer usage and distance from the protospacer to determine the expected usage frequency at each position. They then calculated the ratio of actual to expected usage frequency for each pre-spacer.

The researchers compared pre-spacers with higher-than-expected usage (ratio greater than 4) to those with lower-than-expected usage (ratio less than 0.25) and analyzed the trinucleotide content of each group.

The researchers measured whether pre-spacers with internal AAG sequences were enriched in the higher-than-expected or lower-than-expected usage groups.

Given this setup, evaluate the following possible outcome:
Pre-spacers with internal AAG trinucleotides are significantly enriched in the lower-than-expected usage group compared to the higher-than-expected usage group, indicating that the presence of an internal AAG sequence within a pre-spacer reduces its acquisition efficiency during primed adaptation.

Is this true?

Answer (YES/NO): YES